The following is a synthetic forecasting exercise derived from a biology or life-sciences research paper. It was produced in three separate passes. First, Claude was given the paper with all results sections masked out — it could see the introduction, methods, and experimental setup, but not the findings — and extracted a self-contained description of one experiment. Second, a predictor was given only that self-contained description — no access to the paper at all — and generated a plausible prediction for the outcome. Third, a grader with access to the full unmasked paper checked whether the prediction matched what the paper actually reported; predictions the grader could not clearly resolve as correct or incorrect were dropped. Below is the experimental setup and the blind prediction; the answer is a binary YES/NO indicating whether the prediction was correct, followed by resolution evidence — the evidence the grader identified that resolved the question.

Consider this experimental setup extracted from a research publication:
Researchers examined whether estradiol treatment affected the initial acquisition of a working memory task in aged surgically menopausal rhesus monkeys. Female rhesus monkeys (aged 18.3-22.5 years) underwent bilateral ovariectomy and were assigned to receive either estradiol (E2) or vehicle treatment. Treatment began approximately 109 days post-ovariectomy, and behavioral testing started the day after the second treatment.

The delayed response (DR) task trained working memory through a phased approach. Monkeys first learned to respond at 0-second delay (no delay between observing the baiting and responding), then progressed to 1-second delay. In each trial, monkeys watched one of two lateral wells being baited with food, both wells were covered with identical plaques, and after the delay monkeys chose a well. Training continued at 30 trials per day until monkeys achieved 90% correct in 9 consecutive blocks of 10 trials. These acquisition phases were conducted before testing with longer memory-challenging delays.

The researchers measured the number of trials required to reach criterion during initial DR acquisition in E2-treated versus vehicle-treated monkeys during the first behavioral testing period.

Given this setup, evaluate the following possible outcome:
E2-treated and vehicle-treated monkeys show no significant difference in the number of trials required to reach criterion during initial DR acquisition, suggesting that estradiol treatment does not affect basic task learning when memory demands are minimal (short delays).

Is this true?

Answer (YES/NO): NO